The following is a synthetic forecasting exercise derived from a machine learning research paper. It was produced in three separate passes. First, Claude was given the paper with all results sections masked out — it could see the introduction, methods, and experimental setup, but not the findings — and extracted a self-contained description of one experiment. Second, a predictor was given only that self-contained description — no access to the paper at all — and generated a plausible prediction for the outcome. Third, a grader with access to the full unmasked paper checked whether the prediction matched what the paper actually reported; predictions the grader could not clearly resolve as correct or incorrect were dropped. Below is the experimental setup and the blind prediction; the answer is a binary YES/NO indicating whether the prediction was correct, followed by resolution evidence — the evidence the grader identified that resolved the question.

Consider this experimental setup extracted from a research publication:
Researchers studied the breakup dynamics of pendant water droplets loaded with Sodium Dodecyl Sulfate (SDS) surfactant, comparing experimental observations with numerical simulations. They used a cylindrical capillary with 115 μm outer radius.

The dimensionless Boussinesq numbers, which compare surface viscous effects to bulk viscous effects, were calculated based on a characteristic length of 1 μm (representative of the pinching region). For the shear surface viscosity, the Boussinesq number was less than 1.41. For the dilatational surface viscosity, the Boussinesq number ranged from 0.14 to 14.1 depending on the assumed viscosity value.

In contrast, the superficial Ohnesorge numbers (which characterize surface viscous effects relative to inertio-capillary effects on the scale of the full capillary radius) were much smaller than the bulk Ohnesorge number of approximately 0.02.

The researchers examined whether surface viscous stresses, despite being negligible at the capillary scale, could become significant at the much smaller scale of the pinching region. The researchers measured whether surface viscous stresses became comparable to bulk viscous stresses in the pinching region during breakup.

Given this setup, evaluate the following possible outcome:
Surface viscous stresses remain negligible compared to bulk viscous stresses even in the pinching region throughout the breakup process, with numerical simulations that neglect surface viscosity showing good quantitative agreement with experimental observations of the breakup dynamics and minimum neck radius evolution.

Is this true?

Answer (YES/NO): NO